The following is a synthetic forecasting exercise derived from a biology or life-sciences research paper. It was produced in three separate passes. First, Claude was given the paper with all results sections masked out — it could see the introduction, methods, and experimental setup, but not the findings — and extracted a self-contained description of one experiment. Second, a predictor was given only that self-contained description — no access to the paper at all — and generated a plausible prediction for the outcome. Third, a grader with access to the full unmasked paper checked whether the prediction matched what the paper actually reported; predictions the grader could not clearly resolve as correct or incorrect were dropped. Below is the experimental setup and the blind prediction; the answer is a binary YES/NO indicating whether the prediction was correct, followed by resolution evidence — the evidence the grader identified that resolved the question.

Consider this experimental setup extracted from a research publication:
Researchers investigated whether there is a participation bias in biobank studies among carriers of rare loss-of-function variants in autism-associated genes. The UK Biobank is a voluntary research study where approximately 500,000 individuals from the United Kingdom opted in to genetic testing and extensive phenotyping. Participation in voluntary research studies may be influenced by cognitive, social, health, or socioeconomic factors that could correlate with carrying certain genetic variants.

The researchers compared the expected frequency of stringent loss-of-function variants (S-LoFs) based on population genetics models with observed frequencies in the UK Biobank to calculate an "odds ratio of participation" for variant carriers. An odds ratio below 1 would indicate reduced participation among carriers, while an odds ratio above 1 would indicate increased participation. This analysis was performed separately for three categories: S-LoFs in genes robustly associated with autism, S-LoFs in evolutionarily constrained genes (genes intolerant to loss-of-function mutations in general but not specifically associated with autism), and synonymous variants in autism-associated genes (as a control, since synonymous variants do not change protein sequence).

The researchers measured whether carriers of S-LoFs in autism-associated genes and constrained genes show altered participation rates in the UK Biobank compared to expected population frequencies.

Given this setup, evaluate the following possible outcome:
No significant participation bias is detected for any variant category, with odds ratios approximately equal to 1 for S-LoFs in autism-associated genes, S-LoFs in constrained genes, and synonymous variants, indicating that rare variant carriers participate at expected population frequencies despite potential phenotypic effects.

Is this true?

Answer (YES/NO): NO